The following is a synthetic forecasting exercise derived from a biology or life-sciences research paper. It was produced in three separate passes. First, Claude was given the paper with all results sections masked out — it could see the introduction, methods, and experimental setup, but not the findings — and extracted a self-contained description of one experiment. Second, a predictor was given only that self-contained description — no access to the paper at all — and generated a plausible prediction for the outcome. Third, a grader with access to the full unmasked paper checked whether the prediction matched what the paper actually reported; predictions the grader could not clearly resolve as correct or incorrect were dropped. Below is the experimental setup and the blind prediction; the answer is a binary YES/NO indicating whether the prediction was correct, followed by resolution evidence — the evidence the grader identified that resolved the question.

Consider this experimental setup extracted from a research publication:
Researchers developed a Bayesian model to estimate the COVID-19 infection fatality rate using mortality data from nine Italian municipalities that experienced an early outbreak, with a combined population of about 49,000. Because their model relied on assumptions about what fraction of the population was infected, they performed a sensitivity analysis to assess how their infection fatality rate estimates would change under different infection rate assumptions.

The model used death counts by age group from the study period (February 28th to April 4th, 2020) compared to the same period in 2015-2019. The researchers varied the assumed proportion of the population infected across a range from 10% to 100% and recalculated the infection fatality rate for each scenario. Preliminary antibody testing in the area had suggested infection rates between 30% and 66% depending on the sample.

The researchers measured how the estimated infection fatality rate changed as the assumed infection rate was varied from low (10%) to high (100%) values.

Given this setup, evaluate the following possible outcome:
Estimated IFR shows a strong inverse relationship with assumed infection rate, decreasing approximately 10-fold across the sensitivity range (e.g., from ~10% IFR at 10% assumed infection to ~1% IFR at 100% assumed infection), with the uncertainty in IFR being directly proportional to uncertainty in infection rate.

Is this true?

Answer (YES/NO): NO